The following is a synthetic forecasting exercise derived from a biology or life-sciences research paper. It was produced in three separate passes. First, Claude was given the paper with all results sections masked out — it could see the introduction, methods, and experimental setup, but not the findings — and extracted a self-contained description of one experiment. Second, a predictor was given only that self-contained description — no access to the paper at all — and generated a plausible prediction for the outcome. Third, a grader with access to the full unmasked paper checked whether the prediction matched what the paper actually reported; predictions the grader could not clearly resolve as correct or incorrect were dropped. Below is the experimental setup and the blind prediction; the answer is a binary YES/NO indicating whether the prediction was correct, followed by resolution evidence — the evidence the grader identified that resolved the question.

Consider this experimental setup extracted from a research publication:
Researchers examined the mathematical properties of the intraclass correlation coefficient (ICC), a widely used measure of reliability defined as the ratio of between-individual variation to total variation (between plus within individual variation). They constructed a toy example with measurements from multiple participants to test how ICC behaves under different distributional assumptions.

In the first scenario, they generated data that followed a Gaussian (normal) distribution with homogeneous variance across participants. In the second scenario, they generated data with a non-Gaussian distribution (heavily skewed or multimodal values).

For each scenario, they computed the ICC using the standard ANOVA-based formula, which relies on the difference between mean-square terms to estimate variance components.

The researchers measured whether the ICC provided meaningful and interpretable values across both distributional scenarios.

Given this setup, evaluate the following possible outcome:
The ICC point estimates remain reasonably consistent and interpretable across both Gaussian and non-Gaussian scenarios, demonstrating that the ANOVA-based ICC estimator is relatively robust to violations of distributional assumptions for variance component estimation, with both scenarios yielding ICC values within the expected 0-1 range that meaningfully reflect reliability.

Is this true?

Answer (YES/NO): NO